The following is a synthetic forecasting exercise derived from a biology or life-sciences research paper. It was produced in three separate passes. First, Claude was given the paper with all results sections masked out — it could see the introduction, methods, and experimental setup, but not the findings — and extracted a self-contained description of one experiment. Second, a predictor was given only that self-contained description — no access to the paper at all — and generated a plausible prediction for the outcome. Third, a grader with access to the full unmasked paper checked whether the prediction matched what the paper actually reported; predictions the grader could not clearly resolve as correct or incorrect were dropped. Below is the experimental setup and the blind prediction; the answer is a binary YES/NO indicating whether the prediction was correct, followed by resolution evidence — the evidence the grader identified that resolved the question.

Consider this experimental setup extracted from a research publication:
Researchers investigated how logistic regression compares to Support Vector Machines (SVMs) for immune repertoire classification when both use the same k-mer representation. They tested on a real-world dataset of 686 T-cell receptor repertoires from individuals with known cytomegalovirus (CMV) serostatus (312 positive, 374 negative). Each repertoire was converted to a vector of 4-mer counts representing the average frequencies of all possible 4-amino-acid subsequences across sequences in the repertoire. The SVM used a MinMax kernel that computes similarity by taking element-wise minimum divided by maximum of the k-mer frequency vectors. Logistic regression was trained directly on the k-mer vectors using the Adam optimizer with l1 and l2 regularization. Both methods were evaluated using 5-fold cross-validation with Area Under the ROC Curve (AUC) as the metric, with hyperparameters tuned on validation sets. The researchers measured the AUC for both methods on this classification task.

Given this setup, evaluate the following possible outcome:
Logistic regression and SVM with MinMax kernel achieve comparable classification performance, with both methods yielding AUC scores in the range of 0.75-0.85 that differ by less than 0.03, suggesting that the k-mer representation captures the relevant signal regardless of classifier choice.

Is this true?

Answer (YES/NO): NO